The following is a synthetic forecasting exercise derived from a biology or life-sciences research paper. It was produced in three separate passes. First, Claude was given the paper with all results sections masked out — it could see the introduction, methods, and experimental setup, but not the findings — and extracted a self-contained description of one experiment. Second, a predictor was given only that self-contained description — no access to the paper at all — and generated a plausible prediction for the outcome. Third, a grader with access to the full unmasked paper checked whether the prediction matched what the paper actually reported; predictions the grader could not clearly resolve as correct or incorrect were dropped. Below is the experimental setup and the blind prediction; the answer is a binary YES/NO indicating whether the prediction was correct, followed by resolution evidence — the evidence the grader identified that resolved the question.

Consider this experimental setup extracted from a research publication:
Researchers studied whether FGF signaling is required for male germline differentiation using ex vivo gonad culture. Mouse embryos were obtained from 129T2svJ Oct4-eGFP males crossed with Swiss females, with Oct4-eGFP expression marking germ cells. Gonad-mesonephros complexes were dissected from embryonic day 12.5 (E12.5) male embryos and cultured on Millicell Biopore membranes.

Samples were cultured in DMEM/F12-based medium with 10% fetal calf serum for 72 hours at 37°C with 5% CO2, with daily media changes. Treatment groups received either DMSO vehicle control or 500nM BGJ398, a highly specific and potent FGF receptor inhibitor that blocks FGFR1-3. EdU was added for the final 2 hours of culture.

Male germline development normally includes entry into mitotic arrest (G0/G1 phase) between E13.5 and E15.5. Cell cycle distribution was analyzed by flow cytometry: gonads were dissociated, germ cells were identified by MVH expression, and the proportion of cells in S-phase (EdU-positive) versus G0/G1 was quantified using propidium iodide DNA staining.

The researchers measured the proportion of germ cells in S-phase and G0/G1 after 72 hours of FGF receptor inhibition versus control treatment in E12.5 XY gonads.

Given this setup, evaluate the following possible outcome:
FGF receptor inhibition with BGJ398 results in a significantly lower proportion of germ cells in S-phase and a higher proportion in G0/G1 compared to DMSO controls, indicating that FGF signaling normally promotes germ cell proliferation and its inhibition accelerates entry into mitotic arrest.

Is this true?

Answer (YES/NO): NO